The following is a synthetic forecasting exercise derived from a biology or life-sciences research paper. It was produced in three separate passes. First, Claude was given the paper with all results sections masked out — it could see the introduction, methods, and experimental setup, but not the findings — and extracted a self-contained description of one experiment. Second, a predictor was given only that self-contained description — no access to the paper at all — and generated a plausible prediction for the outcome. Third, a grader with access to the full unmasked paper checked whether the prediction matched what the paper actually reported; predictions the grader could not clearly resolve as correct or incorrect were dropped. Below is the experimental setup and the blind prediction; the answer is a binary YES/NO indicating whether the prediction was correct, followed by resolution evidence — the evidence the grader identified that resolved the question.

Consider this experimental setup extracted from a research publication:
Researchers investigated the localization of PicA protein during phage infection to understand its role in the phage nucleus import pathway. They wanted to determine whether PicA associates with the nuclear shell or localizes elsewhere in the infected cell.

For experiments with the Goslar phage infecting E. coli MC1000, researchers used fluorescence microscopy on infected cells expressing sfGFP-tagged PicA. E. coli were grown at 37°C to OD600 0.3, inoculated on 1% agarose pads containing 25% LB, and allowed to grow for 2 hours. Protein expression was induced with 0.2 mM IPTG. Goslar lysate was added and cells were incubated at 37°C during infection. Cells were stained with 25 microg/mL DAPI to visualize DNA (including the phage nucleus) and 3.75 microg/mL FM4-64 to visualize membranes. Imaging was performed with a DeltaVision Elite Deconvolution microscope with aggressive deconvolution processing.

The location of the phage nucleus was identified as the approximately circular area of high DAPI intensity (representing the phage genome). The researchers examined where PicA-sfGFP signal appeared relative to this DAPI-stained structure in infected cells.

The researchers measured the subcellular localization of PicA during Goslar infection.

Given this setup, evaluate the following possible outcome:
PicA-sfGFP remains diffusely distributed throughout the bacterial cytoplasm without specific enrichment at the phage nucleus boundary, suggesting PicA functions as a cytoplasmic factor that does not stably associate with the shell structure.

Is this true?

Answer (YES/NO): NO